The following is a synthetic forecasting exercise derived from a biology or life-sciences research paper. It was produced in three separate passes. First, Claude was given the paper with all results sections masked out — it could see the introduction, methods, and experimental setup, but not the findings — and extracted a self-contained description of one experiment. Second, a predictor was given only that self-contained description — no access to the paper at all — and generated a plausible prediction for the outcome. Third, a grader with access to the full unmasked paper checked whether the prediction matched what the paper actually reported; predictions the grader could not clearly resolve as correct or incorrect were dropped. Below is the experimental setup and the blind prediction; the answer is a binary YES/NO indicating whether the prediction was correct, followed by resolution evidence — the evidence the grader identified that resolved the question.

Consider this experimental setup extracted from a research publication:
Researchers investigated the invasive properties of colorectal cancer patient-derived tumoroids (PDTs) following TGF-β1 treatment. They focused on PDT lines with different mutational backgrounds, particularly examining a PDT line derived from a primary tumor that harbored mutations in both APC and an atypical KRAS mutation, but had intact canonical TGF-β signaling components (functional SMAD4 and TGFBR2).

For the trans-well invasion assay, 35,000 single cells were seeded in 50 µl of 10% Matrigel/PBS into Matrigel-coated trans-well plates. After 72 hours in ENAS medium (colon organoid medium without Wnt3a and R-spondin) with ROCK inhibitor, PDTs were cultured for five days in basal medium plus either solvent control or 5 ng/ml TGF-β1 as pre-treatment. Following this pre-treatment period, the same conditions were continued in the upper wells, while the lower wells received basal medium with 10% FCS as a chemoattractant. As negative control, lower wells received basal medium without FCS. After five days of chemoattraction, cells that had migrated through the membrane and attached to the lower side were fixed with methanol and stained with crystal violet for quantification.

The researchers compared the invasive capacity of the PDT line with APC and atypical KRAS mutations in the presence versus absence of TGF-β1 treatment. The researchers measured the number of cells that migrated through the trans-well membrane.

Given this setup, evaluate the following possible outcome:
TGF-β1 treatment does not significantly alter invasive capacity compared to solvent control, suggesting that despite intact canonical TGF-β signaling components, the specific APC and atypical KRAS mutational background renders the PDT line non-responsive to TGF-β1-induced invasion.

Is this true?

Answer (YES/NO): NO